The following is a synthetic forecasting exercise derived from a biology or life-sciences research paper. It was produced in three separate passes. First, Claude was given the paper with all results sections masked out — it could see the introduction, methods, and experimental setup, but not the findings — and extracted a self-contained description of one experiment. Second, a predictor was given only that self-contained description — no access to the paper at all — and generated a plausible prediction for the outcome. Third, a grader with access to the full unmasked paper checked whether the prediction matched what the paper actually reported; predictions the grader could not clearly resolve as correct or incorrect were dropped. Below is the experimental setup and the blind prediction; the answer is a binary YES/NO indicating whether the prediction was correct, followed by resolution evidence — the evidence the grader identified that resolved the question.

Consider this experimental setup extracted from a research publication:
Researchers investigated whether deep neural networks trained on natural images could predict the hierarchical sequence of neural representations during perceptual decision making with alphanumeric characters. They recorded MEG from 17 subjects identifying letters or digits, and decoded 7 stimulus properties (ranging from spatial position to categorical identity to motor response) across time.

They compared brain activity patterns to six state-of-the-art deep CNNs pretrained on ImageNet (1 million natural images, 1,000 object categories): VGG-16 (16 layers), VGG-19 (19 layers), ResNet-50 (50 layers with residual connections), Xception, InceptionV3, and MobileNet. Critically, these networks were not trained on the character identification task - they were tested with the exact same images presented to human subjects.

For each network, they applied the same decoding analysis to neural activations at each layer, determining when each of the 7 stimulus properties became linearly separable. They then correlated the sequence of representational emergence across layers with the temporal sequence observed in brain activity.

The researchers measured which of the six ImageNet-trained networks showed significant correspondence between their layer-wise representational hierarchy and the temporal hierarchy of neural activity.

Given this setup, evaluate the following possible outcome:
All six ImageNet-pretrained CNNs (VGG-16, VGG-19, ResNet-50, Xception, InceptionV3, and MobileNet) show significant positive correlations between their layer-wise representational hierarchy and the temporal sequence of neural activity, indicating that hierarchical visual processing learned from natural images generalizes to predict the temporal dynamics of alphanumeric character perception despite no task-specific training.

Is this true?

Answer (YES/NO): NO